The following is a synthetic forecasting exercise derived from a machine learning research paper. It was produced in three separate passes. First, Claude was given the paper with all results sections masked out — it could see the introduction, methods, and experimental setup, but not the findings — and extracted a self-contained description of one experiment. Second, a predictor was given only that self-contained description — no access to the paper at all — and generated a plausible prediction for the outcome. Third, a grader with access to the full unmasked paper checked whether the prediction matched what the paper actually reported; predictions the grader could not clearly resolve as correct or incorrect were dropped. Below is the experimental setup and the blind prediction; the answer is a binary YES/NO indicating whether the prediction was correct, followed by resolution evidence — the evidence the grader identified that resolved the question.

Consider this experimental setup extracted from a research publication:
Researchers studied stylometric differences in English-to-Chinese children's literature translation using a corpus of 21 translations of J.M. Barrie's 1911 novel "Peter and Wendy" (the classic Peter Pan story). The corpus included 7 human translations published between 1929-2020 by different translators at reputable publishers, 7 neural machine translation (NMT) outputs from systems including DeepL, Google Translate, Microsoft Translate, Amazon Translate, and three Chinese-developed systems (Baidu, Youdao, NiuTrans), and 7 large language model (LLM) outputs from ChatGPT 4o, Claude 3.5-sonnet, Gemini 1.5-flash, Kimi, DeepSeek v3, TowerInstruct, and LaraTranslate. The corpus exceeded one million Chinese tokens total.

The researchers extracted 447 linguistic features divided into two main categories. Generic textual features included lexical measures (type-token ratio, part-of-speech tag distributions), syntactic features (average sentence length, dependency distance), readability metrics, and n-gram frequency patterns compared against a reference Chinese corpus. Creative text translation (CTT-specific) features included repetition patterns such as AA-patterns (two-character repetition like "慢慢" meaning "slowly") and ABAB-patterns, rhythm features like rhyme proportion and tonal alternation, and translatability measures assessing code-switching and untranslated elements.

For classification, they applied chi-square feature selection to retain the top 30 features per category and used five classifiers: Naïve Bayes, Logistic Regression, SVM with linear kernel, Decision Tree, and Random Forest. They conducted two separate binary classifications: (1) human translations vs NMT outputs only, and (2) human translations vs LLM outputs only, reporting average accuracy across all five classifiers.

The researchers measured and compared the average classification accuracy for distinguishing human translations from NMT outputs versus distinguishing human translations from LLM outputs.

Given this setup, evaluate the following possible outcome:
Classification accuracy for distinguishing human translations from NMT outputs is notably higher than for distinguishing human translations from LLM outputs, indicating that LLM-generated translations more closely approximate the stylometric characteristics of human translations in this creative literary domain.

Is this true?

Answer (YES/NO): YES